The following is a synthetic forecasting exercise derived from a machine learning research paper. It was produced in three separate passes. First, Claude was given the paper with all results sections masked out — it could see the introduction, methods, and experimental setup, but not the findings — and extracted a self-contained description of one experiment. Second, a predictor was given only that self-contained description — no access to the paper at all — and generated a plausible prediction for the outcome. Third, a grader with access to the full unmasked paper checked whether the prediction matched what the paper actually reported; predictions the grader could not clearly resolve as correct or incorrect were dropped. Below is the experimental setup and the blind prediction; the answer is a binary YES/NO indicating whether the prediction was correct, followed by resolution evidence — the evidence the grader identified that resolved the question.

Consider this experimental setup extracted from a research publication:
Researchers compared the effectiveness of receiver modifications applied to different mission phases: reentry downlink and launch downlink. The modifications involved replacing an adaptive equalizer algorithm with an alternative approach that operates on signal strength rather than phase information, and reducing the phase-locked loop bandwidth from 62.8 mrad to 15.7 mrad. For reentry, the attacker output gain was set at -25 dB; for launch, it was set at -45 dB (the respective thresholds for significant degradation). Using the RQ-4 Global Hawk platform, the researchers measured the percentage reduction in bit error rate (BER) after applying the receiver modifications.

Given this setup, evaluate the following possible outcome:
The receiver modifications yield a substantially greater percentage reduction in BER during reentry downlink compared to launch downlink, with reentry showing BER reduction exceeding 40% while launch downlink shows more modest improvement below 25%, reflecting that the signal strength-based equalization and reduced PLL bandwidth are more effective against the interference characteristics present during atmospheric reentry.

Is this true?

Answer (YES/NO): NO